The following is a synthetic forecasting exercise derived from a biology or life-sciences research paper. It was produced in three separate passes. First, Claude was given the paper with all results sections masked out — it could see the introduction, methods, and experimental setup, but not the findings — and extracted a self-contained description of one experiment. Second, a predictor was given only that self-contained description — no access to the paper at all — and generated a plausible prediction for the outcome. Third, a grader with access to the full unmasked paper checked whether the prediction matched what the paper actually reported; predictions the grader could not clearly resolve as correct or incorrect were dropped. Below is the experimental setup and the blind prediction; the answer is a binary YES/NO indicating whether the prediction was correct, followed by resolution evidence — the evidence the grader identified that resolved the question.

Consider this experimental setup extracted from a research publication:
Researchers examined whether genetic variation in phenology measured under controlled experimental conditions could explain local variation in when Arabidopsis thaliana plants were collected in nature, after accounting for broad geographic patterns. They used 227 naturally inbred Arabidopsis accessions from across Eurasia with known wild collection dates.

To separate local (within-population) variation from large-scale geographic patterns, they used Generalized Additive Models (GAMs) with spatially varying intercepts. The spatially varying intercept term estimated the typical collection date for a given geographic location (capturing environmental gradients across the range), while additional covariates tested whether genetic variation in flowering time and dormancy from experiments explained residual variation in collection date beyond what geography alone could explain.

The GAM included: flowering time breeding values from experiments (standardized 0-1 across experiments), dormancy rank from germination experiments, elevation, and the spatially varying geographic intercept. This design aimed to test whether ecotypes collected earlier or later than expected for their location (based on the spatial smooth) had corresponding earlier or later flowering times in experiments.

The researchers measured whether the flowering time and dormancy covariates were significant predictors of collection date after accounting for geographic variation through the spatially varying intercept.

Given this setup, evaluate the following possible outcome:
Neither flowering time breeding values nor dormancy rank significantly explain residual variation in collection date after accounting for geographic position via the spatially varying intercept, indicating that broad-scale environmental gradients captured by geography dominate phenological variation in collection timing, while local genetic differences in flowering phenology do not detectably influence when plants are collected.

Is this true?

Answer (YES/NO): YES